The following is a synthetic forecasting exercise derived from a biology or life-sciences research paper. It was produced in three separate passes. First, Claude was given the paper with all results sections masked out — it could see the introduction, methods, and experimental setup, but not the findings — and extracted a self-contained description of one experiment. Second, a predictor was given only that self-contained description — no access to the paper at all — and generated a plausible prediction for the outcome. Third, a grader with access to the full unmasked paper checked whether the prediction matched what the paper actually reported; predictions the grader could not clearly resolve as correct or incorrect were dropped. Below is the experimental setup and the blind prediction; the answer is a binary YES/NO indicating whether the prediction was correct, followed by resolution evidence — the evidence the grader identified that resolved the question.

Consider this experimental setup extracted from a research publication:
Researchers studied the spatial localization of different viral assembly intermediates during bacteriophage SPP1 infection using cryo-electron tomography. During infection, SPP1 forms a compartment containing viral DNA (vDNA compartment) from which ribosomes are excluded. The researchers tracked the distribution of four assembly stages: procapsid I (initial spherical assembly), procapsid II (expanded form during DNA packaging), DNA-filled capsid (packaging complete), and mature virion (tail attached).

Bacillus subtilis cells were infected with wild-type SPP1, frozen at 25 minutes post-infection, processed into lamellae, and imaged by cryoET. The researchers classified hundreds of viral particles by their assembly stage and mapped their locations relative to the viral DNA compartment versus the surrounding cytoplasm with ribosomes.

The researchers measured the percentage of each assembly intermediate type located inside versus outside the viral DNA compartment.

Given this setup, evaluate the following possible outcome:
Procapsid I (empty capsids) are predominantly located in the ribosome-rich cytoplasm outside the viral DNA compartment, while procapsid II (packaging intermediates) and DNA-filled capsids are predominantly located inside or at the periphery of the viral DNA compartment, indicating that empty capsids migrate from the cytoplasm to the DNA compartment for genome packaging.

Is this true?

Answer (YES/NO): NO